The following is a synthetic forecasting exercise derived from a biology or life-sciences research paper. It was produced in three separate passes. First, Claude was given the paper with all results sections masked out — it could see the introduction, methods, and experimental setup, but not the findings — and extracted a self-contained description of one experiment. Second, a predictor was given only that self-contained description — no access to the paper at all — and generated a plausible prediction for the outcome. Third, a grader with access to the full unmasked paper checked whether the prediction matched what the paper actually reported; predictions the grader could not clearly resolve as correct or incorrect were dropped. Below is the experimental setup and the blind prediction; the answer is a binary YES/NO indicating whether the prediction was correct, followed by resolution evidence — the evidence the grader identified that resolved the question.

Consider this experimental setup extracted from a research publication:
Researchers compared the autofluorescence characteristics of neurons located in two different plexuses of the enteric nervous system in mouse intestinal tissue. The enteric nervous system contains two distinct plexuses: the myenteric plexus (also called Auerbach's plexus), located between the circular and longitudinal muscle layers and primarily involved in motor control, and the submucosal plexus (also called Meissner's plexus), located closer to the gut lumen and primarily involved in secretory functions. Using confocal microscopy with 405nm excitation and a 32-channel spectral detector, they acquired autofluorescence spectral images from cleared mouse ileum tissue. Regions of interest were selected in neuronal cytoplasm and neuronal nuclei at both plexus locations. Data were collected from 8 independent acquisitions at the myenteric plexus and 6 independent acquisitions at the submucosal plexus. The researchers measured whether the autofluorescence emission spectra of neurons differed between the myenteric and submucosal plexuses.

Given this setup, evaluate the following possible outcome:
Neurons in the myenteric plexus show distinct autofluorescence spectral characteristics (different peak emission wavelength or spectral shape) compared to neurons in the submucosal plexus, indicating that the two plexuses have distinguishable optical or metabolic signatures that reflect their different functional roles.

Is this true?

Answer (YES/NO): NO